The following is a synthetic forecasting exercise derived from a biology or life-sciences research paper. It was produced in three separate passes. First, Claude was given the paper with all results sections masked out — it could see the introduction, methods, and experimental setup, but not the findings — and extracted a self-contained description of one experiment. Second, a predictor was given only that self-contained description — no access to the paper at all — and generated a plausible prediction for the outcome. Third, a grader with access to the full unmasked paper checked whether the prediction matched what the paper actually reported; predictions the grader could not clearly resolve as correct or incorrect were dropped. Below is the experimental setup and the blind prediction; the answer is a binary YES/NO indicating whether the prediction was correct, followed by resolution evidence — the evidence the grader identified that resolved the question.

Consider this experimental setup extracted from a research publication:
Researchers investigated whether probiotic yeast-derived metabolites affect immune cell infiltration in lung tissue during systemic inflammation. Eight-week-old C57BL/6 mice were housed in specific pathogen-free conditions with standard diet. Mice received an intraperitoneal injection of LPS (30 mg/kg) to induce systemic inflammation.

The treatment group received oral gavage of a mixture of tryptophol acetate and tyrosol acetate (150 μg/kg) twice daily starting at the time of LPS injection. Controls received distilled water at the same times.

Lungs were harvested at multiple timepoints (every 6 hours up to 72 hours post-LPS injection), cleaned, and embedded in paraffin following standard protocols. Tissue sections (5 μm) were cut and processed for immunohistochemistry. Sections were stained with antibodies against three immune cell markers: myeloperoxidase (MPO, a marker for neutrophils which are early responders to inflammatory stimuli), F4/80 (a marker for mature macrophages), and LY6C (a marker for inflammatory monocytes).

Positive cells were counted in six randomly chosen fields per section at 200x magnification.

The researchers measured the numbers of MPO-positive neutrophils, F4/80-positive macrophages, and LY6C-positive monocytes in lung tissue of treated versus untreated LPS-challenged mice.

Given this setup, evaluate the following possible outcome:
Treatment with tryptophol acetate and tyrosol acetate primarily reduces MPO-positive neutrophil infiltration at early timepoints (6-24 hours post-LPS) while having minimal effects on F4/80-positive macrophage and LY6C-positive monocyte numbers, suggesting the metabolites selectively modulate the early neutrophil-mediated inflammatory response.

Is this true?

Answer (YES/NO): NO